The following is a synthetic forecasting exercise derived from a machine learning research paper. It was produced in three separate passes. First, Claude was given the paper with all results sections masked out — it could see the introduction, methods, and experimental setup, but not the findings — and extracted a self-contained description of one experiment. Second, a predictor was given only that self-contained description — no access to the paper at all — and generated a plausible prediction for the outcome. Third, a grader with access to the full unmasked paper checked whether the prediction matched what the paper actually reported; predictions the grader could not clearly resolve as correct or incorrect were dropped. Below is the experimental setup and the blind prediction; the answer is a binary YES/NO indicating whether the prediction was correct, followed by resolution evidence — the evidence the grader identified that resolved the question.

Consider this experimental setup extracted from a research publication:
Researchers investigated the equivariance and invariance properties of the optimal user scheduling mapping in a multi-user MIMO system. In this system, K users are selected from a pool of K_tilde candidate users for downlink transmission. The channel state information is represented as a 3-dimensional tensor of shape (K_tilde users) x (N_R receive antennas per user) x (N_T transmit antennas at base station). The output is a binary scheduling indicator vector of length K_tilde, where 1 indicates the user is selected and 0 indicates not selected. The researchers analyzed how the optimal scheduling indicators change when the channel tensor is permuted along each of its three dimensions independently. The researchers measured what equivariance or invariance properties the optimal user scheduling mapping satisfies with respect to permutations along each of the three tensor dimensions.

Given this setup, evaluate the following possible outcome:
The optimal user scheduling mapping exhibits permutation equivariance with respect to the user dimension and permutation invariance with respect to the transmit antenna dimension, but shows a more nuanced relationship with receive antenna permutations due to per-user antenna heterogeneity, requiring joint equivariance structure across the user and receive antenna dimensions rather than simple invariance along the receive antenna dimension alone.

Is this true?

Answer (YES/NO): NO